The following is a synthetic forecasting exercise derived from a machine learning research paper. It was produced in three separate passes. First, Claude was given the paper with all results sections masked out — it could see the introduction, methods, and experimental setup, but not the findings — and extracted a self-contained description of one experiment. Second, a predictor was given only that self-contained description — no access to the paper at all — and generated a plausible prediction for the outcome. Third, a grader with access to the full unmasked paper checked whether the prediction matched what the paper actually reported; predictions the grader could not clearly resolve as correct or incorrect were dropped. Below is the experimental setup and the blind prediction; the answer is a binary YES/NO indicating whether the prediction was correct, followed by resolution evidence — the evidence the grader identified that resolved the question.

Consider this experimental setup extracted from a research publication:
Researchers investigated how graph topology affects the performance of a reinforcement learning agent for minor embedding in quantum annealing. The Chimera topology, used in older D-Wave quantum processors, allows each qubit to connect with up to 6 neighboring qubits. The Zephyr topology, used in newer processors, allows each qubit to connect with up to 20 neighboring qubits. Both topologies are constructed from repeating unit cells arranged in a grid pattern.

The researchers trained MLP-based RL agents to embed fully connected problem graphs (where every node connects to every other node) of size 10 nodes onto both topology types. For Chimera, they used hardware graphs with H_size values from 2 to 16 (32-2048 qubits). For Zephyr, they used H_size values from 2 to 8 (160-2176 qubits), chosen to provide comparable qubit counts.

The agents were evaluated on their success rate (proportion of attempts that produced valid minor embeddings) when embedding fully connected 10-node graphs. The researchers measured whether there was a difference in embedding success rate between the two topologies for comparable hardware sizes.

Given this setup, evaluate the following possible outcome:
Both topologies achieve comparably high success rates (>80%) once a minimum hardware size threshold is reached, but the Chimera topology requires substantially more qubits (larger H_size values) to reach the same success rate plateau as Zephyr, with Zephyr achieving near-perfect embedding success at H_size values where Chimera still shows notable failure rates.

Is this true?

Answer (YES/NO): NO